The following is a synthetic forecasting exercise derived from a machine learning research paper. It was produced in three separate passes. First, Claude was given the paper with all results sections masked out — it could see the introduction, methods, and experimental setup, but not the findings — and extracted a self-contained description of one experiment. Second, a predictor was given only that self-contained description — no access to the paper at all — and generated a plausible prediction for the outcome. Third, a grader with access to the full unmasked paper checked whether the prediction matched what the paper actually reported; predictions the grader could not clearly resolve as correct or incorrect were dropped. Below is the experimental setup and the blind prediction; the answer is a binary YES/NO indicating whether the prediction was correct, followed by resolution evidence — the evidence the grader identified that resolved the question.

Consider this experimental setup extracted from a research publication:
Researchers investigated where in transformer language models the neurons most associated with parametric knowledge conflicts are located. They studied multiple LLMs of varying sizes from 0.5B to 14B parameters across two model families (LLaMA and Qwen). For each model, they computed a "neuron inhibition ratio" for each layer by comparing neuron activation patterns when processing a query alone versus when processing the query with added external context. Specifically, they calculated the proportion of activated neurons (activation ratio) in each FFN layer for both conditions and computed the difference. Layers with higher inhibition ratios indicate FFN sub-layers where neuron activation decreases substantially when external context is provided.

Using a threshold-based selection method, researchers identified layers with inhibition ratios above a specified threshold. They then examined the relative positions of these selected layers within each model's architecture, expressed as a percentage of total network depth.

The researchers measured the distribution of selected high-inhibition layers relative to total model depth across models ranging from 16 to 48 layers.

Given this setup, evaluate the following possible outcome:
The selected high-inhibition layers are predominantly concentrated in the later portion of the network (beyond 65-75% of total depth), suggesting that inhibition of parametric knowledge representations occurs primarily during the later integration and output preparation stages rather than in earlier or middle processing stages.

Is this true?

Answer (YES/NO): NO